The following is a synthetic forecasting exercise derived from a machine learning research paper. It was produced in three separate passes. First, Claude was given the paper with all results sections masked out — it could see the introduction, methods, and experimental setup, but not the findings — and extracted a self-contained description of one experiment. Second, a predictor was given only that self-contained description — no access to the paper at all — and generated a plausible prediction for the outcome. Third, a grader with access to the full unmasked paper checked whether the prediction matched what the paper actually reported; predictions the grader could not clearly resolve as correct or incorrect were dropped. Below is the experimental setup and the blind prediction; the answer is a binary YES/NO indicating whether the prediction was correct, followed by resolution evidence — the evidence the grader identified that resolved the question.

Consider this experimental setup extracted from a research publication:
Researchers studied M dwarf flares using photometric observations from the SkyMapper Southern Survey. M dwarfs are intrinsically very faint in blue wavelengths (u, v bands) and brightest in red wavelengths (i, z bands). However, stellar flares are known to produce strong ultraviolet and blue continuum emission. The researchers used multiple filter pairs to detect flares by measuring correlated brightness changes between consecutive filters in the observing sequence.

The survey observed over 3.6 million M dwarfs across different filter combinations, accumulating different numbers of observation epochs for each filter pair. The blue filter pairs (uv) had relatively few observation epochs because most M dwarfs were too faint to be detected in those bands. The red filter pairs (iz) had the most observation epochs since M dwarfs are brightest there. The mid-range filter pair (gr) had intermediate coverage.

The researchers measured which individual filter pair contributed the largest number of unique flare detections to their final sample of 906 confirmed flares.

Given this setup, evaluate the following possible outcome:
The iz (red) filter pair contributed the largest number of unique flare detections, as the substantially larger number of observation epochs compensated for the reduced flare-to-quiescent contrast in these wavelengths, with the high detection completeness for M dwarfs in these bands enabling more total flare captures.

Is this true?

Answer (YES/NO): NO